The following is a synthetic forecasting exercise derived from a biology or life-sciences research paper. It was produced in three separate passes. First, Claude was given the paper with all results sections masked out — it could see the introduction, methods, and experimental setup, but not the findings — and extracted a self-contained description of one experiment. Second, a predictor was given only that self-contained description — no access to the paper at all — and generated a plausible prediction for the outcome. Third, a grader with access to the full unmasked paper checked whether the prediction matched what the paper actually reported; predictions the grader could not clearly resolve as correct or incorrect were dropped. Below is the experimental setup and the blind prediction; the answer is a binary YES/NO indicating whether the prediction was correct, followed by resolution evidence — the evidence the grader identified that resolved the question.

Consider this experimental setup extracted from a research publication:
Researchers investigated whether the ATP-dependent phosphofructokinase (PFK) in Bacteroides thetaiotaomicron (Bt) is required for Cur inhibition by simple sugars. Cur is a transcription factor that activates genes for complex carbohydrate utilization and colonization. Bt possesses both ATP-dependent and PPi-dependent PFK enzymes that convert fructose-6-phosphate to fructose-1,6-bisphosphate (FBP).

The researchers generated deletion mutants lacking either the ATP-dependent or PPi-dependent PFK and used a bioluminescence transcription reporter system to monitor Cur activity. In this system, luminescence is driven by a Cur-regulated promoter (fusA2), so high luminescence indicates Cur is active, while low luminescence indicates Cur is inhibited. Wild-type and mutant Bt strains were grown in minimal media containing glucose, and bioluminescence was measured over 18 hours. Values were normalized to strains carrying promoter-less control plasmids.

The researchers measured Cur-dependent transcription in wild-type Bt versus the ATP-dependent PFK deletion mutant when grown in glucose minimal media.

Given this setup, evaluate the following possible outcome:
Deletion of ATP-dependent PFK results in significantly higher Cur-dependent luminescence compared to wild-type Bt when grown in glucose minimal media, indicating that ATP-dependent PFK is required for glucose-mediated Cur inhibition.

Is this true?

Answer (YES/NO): YES